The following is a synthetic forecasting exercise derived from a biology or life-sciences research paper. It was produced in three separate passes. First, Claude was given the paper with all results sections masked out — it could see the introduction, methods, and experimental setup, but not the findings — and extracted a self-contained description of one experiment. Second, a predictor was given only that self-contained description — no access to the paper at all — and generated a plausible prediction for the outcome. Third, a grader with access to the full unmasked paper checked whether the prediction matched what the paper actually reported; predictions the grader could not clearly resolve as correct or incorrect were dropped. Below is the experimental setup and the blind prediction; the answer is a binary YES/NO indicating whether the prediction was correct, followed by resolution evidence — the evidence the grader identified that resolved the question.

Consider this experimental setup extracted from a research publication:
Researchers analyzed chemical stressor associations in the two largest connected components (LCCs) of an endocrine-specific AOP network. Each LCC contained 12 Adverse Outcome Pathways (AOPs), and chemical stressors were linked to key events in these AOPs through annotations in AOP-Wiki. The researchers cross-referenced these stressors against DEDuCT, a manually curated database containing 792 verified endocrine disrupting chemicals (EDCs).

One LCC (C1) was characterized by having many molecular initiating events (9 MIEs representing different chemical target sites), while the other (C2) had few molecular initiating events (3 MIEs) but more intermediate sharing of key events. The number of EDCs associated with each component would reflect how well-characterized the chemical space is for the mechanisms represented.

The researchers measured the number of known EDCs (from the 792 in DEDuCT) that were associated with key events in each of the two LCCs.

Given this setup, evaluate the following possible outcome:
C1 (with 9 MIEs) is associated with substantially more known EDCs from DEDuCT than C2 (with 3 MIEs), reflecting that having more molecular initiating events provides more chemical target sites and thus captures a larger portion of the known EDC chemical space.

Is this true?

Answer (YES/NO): YES